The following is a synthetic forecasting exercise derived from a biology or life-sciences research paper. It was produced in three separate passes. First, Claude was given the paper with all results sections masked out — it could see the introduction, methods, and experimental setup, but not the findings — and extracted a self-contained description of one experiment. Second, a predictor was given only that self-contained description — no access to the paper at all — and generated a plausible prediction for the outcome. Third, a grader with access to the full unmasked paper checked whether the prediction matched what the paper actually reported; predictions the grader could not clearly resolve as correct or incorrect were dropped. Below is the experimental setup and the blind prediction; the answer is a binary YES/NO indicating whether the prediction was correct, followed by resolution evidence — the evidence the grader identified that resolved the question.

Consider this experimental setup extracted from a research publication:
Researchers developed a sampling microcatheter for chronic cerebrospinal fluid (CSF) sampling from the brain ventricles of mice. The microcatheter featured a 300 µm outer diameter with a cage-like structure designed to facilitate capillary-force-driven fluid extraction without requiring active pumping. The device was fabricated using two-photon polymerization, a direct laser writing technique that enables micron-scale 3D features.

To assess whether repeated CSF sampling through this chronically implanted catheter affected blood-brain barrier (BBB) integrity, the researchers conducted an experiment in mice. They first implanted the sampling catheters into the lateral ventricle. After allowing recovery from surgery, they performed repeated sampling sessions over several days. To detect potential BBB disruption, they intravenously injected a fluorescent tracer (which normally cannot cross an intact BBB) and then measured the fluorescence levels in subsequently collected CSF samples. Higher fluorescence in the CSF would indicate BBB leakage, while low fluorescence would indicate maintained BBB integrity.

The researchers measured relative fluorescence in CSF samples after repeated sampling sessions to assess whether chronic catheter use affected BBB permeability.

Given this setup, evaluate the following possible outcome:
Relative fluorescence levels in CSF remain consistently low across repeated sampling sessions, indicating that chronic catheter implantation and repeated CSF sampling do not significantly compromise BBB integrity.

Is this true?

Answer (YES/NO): YES